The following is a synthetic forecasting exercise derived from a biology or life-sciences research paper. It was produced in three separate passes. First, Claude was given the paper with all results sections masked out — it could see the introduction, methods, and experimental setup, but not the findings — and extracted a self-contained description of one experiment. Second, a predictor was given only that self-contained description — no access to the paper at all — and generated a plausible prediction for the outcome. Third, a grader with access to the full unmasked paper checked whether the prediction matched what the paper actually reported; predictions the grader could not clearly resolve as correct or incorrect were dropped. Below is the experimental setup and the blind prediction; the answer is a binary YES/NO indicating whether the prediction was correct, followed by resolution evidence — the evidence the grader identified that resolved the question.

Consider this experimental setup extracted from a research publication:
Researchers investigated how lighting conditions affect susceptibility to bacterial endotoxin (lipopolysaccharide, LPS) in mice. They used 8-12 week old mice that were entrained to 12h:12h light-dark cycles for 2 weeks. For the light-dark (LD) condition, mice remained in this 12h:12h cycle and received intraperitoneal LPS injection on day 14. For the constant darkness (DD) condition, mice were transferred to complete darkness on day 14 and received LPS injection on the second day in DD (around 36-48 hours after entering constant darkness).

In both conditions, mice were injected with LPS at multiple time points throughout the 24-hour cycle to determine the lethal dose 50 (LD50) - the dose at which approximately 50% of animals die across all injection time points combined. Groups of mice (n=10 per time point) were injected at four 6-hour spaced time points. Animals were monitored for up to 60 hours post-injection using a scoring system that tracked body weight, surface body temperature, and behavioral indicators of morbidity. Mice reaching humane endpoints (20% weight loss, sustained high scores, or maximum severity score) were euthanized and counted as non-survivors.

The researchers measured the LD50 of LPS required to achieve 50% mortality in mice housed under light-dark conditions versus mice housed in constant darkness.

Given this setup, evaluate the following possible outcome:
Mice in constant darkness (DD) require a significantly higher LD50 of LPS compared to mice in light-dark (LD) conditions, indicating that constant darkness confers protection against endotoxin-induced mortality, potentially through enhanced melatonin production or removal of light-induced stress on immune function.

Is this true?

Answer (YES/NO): NO